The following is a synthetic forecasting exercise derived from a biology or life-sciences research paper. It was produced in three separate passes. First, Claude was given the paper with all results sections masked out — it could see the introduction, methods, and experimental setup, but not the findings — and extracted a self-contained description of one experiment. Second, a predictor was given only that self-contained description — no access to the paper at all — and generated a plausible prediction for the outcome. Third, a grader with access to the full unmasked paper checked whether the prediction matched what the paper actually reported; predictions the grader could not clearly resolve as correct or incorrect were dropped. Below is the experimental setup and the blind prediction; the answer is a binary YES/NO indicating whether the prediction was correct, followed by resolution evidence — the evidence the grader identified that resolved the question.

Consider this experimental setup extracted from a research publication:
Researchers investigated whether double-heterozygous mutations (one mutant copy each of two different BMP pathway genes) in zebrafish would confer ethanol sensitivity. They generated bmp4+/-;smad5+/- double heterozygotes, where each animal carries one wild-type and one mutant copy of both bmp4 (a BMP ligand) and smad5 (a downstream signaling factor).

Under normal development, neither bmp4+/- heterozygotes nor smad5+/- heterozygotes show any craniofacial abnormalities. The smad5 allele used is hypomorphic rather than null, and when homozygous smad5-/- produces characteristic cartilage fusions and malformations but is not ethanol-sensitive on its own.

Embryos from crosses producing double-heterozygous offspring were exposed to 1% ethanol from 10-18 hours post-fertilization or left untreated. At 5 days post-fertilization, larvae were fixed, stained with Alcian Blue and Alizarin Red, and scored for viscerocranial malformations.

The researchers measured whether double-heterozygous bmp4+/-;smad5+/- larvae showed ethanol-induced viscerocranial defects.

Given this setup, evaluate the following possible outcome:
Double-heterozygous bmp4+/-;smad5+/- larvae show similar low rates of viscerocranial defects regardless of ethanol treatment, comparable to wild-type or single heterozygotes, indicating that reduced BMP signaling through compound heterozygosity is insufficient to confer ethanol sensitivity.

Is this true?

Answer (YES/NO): YES